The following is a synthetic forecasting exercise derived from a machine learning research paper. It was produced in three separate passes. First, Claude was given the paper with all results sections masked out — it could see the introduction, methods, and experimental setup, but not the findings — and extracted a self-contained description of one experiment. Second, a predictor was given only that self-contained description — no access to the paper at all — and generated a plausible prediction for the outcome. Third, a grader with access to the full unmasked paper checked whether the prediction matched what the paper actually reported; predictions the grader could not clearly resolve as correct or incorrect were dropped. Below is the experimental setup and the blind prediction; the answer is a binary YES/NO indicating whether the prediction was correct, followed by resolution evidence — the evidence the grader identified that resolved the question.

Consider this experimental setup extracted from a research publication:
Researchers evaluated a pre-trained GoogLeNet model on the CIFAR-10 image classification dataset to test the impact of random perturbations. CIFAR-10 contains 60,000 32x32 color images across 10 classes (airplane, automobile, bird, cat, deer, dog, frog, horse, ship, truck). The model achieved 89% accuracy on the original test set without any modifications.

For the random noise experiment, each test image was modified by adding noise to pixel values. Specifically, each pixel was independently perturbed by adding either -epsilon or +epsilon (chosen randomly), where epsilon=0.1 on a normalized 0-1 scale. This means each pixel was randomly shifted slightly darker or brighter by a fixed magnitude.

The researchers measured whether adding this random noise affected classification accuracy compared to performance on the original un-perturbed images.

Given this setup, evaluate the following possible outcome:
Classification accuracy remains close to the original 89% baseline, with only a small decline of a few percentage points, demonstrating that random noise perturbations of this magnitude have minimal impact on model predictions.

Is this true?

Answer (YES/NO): NO